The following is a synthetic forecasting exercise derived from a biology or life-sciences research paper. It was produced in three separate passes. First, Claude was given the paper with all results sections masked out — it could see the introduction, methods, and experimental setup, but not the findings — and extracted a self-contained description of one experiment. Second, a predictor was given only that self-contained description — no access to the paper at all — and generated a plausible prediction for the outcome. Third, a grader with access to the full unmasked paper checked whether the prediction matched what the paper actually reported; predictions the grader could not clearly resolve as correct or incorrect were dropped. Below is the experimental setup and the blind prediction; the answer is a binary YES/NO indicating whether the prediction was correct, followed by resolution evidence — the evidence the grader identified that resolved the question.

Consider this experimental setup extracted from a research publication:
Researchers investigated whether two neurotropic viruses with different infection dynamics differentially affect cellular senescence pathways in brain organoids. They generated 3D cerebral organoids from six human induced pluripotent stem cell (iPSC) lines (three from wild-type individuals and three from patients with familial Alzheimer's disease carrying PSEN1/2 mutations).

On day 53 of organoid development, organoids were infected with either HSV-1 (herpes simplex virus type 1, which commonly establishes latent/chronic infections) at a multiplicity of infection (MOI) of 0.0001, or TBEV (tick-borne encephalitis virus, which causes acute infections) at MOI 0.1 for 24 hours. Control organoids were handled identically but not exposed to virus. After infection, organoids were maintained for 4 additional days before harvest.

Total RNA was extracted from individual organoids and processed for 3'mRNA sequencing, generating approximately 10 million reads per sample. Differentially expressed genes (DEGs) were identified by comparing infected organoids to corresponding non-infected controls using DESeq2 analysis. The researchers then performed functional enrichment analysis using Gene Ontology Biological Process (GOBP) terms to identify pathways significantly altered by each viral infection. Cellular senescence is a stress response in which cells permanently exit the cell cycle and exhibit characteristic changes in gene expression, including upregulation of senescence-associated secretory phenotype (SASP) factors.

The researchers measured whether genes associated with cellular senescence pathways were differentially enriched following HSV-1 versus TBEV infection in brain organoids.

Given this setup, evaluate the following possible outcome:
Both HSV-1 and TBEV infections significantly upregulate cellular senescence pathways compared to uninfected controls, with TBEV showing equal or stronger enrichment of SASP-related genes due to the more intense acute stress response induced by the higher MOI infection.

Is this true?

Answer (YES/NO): NO